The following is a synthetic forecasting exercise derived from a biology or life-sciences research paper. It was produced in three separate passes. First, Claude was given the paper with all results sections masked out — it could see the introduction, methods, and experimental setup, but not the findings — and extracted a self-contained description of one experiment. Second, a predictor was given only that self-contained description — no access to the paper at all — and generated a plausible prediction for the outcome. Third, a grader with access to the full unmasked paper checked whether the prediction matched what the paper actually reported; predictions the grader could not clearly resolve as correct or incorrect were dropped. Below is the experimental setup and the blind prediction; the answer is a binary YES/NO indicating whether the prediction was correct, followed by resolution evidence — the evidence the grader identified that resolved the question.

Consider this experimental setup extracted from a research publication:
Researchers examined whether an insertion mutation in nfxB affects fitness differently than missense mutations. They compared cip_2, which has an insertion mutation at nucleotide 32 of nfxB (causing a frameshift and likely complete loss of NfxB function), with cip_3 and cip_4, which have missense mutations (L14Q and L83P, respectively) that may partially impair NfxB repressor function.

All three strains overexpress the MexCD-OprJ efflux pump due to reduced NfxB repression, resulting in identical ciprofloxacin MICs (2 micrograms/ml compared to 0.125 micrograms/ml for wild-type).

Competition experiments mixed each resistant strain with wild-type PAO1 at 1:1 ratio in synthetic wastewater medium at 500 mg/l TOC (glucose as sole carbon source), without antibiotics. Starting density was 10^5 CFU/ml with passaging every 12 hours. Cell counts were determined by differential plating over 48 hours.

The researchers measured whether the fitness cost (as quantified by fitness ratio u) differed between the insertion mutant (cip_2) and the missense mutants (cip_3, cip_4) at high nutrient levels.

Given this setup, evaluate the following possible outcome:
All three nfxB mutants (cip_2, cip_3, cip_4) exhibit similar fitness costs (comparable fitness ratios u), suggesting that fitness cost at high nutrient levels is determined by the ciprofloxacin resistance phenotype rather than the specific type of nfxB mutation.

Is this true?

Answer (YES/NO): NO